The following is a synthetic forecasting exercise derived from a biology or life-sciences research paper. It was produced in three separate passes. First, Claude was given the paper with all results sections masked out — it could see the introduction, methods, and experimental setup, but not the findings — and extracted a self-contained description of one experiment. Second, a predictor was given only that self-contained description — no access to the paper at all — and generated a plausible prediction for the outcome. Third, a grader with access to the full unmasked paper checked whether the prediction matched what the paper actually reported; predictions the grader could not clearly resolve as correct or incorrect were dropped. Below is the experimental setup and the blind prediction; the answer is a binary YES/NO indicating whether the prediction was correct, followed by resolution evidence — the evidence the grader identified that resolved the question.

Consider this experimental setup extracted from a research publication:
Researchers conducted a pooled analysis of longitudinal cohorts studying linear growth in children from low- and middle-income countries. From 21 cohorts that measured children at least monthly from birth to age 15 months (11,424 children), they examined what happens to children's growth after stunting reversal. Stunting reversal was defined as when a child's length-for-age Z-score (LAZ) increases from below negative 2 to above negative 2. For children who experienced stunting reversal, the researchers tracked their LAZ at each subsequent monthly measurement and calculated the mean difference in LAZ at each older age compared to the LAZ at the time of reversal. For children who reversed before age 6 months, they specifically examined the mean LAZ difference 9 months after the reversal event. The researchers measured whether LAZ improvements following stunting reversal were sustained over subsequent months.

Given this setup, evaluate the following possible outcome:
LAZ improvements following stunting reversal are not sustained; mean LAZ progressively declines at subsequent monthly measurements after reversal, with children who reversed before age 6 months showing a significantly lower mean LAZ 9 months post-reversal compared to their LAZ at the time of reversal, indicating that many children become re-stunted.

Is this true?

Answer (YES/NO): YES